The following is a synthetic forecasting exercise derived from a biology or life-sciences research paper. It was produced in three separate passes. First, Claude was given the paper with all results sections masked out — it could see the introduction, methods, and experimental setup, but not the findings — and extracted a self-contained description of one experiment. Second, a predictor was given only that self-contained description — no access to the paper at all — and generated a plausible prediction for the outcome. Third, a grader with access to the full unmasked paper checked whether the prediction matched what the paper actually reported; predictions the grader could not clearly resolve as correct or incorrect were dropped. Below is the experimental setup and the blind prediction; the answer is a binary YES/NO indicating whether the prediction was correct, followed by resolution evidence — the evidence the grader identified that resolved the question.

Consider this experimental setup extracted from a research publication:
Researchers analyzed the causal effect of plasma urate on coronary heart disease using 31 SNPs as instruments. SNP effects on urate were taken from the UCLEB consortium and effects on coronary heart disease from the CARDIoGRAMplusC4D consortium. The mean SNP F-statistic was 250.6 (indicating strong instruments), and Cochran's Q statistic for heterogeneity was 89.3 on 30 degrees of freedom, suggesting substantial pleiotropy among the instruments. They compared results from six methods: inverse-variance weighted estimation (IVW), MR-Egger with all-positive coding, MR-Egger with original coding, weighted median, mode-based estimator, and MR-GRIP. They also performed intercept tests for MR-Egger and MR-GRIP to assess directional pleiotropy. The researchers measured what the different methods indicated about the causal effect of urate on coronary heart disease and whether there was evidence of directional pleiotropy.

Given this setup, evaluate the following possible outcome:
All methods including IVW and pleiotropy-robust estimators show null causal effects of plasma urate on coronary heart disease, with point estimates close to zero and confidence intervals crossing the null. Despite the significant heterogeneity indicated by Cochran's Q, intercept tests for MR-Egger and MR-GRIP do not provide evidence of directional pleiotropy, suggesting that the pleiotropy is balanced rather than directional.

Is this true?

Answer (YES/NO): NO